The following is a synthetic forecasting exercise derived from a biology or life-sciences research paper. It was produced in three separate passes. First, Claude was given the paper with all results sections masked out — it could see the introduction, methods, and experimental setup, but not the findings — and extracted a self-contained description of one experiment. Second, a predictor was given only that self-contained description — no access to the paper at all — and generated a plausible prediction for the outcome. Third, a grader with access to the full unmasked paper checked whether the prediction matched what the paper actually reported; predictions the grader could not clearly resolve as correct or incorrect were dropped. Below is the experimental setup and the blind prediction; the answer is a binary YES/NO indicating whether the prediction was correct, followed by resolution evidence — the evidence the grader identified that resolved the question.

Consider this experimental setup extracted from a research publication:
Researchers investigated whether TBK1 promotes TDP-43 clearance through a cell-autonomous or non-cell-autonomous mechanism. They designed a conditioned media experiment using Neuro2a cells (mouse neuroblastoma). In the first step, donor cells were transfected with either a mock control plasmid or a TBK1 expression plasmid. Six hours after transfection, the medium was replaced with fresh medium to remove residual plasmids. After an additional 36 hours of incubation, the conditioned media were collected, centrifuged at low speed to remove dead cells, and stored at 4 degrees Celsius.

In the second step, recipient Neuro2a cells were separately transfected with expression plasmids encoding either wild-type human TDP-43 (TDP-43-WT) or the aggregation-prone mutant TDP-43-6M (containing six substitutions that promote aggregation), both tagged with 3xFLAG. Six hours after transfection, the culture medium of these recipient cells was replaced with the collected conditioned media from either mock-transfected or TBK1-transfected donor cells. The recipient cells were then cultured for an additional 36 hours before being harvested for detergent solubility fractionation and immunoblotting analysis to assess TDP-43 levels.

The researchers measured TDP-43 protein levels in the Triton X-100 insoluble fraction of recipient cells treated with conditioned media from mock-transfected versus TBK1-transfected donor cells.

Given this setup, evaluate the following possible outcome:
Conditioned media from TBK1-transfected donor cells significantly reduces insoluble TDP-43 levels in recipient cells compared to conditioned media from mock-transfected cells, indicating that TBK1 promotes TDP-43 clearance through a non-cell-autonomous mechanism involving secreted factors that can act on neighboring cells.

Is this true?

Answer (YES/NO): YES